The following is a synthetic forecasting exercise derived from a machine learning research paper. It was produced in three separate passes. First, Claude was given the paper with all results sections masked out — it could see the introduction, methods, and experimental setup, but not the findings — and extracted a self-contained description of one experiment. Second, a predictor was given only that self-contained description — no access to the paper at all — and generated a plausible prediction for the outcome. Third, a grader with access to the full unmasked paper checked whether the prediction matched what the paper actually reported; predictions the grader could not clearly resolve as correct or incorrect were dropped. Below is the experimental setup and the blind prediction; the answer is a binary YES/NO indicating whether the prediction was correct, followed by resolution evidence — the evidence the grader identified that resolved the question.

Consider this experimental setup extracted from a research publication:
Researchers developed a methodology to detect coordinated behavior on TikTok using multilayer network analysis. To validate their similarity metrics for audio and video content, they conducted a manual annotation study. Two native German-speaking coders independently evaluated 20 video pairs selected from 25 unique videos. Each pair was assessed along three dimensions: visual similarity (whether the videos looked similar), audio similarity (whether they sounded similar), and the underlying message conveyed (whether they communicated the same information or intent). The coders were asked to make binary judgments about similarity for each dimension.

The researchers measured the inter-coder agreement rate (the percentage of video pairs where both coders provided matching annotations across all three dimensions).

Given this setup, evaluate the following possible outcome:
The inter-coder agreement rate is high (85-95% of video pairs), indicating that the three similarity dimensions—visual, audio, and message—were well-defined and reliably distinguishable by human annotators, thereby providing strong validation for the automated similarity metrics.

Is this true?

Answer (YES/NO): YES